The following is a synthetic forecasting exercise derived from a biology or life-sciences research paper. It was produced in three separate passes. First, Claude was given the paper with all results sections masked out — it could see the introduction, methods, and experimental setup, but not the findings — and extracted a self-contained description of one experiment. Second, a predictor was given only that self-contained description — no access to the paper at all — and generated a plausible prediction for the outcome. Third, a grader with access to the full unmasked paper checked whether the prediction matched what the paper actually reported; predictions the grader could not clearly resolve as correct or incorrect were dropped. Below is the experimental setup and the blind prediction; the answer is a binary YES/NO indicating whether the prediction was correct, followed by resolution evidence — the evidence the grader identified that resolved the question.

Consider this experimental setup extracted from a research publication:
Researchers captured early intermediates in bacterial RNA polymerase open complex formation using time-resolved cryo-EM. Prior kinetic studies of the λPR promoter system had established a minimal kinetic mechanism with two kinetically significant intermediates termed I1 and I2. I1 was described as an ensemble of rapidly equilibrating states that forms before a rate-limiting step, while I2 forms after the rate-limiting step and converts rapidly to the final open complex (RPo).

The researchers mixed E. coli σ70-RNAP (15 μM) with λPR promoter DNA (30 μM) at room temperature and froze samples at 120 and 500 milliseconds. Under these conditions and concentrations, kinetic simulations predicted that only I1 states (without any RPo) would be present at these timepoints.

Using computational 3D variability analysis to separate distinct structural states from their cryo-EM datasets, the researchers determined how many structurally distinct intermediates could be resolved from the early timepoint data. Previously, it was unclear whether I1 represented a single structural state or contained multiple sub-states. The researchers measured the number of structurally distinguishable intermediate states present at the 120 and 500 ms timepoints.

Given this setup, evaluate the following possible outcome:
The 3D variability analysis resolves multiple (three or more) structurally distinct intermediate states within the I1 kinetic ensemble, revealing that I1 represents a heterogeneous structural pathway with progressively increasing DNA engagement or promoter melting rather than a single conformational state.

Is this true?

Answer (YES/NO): YES